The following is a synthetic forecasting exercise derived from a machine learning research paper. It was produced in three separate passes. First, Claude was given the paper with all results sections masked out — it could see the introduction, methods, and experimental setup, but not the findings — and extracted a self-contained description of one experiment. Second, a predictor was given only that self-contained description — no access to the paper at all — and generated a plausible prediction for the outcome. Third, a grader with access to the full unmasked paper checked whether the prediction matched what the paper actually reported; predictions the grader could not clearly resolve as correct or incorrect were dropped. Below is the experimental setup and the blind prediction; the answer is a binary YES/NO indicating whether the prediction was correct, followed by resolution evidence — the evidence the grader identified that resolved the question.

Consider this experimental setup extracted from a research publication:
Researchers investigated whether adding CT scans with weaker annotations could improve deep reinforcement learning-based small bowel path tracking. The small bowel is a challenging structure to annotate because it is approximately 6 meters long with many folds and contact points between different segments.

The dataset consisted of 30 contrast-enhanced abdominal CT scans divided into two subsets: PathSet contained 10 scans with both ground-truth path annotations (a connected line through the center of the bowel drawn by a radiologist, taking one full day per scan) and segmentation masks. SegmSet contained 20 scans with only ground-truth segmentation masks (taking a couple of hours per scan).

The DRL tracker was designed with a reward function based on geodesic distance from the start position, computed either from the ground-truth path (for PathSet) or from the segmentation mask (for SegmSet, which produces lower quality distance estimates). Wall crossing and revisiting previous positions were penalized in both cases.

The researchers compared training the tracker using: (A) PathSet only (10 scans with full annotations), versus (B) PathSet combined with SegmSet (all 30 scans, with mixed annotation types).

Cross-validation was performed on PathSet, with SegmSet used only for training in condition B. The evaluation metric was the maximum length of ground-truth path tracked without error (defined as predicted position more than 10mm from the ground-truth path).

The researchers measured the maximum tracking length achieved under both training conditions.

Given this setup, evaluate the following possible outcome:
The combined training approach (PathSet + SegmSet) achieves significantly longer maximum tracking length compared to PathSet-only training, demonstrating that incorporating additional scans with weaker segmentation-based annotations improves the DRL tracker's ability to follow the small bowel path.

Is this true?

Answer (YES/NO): YES